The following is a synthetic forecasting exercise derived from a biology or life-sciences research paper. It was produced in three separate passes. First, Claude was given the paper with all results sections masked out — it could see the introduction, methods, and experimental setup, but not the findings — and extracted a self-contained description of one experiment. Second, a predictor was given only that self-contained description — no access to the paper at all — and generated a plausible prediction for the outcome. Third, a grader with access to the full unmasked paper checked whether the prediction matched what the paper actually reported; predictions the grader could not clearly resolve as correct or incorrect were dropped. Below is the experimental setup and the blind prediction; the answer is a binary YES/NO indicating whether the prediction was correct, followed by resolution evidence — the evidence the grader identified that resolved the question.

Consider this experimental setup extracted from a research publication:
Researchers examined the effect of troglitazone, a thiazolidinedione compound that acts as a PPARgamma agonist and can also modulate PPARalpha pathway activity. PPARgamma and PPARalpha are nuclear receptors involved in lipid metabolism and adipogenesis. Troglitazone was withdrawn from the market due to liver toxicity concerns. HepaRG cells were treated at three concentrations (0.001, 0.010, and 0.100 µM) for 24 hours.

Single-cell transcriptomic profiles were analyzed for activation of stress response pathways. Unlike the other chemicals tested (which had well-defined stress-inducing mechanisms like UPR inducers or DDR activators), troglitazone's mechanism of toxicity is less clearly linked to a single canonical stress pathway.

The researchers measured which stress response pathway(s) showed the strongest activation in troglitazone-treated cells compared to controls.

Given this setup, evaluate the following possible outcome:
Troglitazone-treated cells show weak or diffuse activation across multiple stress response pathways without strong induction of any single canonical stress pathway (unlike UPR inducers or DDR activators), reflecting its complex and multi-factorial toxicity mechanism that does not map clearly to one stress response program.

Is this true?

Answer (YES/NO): YES